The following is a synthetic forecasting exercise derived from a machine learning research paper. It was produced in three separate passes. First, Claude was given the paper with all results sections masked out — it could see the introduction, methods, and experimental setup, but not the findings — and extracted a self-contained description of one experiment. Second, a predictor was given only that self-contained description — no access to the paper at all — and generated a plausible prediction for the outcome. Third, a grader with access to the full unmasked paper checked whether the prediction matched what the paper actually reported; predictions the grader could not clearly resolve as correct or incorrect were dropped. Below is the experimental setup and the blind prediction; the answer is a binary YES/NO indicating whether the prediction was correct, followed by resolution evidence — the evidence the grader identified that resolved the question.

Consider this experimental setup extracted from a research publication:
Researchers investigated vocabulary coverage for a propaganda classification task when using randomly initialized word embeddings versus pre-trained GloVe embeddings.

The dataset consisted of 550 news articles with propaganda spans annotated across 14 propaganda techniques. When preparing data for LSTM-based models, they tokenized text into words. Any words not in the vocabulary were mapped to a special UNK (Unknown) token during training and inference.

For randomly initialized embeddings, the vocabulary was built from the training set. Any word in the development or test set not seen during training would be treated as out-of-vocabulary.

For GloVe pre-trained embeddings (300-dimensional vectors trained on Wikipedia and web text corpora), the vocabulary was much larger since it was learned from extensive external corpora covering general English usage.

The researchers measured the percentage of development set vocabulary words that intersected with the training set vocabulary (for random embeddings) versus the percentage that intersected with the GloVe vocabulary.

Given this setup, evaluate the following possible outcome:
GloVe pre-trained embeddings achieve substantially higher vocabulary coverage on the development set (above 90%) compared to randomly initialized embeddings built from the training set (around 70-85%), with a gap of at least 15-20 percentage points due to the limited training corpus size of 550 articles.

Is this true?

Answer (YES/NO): NO